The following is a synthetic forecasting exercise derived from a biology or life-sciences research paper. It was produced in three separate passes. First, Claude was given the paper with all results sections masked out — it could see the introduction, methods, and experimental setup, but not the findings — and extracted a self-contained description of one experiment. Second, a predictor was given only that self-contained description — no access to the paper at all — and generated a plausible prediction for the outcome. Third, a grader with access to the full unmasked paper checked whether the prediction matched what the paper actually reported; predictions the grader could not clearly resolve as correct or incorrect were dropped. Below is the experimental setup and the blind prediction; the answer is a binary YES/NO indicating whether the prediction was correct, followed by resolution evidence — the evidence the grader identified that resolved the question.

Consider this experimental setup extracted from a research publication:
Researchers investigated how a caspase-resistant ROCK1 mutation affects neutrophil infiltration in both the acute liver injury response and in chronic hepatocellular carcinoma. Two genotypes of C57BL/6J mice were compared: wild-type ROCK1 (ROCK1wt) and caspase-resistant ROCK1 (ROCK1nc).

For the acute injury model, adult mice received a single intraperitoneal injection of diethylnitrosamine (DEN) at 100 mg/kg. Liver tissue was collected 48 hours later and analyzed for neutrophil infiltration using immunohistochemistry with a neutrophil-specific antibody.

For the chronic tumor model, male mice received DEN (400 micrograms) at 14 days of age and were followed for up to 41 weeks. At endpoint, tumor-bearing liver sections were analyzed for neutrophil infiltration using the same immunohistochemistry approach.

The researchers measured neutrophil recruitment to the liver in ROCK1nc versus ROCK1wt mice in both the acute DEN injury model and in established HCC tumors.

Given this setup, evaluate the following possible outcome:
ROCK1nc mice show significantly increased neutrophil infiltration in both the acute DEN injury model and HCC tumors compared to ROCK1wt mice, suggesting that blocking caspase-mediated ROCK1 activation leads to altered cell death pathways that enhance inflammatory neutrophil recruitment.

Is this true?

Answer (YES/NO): YES